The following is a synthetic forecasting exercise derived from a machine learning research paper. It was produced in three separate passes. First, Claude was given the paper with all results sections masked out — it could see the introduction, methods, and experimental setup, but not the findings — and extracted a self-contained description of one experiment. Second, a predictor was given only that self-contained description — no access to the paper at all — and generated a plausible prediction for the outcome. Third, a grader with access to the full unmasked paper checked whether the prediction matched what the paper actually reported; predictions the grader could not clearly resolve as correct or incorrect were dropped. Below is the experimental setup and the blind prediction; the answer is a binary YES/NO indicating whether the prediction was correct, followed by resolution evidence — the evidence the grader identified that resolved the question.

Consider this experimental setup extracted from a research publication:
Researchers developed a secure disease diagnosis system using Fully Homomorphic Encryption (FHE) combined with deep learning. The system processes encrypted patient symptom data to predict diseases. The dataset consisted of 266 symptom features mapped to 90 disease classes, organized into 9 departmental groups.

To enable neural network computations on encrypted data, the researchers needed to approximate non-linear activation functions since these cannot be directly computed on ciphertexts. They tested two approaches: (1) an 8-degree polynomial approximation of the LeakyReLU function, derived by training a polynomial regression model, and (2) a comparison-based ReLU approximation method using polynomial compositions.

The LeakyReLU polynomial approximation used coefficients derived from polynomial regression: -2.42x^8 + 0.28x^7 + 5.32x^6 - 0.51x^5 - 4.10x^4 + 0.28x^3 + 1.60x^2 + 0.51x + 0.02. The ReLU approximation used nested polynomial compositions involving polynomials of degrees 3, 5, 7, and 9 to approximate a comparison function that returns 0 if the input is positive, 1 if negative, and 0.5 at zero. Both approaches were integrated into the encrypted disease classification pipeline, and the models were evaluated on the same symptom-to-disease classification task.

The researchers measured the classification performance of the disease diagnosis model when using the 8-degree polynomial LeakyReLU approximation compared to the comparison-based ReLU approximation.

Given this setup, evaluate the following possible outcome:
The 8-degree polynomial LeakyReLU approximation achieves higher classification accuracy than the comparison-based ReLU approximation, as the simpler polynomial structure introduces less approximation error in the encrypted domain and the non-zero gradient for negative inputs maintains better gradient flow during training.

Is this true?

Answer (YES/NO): NO